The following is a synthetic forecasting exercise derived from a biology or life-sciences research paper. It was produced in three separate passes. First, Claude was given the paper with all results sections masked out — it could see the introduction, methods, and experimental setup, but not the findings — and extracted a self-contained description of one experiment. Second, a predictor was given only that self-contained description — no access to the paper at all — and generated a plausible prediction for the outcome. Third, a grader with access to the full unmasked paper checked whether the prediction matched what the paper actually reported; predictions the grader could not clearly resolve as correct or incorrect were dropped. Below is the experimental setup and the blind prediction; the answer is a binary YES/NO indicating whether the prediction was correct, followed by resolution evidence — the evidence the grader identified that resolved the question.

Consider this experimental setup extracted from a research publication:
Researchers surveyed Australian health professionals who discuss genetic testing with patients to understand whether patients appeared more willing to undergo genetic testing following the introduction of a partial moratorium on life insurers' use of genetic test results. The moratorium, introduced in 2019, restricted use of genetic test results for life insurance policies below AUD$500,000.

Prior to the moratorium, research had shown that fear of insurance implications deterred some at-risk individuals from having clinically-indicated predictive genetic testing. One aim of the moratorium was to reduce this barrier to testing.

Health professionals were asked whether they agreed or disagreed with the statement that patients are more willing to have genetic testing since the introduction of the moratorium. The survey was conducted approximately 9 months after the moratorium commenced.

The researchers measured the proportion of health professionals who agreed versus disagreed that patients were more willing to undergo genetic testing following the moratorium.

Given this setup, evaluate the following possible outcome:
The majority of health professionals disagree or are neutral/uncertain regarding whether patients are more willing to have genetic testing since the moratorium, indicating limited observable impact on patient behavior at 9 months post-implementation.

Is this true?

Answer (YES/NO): NO